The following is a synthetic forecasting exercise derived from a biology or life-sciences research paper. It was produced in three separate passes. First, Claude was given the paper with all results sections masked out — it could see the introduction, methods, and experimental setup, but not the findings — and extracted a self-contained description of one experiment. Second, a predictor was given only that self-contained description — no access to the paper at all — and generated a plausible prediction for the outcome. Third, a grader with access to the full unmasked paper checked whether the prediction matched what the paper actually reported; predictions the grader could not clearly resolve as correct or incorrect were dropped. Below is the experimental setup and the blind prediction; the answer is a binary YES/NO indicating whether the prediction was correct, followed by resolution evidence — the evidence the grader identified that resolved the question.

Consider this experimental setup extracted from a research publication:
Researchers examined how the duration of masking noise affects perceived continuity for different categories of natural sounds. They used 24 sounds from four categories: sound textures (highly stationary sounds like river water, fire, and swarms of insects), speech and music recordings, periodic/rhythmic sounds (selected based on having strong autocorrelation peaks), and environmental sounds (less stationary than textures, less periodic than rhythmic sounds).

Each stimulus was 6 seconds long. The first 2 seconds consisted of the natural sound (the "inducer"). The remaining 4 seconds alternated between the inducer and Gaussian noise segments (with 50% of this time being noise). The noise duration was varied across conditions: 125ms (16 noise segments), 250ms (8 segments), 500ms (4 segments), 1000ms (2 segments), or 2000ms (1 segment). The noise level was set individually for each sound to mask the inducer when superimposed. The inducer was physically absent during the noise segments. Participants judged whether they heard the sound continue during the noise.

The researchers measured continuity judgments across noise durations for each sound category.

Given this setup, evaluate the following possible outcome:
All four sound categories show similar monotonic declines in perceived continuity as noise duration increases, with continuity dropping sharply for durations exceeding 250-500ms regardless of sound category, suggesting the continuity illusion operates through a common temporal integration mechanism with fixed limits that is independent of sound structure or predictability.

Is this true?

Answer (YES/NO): NO